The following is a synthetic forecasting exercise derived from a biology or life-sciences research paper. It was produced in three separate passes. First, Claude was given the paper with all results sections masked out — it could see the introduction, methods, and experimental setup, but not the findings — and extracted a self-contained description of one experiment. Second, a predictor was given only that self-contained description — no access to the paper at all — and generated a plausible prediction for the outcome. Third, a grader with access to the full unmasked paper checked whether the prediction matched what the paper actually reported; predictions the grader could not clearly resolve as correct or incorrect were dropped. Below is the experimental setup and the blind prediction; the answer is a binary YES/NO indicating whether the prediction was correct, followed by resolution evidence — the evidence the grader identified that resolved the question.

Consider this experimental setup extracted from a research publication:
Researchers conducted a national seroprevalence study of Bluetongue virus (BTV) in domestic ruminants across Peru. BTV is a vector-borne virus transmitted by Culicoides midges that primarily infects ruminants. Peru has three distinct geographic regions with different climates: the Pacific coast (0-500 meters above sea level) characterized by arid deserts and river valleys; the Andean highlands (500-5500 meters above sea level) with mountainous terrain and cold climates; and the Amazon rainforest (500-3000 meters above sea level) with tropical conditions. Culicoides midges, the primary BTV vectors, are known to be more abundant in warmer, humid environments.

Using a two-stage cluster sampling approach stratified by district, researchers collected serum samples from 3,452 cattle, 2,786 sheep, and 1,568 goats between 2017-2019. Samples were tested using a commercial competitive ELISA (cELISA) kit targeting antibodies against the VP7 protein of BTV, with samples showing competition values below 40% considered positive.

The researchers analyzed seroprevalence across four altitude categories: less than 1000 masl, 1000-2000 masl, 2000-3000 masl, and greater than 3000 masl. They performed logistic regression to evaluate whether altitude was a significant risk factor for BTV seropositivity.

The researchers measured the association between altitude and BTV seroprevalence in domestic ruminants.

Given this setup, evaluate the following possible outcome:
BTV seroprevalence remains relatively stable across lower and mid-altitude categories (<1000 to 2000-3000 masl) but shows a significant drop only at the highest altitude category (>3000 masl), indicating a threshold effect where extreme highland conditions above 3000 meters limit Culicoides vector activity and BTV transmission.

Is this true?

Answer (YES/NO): NO